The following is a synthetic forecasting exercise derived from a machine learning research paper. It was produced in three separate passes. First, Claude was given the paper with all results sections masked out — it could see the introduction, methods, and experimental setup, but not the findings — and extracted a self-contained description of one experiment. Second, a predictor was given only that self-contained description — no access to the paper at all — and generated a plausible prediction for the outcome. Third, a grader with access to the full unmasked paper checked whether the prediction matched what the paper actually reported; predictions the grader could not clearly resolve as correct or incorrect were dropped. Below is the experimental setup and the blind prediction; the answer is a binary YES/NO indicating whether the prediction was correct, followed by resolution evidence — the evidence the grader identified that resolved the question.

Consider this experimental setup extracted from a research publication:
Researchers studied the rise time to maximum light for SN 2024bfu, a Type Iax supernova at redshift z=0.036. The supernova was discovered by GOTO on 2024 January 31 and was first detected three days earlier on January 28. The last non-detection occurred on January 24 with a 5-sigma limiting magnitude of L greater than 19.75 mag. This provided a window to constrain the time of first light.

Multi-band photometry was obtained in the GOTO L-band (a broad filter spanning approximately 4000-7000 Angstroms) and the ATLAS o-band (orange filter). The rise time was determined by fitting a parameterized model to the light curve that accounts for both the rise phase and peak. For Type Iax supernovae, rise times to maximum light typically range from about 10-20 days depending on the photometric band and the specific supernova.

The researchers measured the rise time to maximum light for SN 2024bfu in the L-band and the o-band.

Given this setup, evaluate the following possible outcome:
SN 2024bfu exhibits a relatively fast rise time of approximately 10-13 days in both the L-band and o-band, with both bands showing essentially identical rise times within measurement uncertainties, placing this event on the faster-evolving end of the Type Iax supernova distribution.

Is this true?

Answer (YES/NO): NO